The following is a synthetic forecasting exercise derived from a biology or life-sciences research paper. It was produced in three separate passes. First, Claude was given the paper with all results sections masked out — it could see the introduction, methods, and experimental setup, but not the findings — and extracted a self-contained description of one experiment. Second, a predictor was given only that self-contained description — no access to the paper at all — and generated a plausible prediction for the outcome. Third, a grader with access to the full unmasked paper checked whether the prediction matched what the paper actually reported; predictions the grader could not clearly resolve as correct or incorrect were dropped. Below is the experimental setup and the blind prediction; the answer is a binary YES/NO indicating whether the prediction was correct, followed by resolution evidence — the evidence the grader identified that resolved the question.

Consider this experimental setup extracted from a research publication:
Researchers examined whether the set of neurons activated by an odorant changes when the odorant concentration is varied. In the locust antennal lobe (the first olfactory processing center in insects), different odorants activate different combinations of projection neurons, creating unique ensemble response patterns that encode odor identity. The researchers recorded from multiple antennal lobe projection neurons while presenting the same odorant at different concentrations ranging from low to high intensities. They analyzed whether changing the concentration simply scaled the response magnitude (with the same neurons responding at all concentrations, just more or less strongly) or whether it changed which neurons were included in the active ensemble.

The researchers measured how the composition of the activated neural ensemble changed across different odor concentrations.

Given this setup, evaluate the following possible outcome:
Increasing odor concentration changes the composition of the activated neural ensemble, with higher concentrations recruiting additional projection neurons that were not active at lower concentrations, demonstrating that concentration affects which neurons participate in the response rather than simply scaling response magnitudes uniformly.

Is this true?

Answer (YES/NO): YES